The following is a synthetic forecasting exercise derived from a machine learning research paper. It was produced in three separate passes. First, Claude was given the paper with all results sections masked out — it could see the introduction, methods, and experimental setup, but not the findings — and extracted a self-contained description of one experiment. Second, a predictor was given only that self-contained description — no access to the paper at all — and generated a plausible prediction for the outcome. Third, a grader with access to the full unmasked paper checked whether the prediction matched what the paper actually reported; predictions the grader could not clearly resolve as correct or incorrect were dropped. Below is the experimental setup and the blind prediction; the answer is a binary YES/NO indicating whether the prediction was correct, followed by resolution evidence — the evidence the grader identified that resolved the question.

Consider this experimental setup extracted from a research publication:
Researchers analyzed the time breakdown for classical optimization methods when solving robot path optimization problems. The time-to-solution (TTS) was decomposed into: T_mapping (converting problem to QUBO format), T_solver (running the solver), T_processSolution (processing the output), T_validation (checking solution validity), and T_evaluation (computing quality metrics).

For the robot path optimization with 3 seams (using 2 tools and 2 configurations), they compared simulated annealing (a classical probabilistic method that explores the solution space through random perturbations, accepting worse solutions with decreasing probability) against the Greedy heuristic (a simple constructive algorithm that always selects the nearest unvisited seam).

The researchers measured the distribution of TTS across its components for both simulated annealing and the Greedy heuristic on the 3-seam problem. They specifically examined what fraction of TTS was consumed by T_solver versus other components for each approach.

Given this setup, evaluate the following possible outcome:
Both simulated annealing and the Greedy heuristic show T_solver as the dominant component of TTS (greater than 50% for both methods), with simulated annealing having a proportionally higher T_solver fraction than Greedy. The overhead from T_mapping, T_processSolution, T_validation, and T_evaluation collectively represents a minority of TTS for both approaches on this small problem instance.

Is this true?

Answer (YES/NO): NO